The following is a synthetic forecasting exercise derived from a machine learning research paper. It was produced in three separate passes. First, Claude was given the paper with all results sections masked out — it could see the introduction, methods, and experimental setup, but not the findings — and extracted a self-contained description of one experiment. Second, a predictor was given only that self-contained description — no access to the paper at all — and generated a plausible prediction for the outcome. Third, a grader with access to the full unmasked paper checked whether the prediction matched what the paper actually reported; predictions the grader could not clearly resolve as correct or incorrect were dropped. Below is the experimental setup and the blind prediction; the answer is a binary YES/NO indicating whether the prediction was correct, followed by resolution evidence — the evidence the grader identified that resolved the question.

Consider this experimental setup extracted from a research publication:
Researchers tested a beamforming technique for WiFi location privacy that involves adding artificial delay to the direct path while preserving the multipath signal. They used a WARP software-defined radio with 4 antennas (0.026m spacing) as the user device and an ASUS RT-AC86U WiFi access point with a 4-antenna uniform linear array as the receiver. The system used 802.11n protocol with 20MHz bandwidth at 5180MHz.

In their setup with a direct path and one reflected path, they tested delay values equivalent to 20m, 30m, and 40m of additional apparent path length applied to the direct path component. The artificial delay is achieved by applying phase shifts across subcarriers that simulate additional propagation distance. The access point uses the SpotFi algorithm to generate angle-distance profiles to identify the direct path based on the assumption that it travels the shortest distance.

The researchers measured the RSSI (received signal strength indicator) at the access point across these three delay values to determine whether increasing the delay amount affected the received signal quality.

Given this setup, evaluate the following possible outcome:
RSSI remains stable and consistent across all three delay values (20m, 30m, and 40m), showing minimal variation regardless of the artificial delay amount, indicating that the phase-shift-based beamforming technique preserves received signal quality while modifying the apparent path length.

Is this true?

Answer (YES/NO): YES